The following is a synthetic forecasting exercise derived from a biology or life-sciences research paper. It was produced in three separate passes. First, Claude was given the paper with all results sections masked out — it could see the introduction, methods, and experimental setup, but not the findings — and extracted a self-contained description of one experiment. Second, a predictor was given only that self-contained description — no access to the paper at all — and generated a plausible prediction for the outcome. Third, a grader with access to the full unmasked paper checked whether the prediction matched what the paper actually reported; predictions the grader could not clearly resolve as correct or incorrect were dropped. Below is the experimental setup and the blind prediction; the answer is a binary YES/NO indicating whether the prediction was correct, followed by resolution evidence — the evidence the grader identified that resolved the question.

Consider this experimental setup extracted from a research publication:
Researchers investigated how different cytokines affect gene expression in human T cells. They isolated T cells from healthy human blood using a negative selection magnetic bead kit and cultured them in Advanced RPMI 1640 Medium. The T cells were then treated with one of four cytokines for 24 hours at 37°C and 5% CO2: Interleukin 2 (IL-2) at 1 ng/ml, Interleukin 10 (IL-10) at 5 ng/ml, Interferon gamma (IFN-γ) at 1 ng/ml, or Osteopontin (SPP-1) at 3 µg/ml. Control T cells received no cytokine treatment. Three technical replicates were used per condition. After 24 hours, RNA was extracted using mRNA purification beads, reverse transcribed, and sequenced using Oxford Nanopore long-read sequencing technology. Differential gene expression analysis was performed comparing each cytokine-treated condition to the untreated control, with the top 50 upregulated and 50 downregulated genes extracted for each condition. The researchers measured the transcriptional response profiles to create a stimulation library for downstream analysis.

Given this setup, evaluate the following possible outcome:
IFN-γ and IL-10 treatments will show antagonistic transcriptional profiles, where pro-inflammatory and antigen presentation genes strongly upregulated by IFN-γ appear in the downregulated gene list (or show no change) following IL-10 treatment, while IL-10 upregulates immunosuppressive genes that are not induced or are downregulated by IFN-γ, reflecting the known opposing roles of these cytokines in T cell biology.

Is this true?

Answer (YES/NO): NO